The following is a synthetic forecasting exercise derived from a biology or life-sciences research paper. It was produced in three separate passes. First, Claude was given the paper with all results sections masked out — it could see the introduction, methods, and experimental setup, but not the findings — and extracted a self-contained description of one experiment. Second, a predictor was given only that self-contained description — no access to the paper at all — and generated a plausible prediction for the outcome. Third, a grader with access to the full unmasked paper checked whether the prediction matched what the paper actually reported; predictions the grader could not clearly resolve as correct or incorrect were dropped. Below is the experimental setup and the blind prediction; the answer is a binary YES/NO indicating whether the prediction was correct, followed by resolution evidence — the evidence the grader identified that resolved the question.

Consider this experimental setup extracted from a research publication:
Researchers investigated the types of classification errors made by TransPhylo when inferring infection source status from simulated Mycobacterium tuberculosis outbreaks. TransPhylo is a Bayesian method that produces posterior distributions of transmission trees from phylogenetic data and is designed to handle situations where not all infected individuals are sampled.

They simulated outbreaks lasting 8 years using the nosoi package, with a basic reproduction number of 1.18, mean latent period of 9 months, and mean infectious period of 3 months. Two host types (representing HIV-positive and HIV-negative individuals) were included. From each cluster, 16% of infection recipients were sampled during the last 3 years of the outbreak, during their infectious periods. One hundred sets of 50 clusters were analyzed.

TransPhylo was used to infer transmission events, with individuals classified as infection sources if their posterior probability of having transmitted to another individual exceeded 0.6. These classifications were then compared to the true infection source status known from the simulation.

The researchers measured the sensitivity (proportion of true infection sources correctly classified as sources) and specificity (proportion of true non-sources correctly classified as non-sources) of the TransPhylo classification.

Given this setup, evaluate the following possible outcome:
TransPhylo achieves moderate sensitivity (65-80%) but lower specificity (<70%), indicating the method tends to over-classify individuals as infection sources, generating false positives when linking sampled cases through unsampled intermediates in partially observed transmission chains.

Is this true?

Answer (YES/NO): NO